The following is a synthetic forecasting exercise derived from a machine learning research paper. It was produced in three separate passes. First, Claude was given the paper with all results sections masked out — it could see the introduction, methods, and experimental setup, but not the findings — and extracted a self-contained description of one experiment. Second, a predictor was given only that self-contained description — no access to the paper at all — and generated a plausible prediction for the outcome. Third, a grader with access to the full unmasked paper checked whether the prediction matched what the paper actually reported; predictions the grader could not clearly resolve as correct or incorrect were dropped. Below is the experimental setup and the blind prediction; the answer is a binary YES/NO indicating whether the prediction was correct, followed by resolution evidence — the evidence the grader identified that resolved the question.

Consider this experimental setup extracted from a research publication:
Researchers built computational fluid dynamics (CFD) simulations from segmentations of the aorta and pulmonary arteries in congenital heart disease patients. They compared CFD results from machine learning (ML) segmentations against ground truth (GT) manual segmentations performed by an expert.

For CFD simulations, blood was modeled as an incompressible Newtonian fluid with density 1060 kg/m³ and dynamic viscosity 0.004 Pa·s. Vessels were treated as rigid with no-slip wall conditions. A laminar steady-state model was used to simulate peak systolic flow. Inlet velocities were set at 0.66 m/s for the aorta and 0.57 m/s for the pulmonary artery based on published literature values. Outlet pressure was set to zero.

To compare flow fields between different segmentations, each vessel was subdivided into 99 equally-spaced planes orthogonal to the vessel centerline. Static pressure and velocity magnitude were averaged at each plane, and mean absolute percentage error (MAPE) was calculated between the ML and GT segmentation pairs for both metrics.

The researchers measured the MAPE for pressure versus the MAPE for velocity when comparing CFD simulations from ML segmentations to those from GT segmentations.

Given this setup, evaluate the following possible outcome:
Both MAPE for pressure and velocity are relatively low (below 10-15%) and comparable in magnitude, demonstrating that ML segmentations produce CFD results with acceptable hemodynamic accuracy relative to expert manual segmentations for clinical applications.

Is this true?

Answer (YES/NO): NO